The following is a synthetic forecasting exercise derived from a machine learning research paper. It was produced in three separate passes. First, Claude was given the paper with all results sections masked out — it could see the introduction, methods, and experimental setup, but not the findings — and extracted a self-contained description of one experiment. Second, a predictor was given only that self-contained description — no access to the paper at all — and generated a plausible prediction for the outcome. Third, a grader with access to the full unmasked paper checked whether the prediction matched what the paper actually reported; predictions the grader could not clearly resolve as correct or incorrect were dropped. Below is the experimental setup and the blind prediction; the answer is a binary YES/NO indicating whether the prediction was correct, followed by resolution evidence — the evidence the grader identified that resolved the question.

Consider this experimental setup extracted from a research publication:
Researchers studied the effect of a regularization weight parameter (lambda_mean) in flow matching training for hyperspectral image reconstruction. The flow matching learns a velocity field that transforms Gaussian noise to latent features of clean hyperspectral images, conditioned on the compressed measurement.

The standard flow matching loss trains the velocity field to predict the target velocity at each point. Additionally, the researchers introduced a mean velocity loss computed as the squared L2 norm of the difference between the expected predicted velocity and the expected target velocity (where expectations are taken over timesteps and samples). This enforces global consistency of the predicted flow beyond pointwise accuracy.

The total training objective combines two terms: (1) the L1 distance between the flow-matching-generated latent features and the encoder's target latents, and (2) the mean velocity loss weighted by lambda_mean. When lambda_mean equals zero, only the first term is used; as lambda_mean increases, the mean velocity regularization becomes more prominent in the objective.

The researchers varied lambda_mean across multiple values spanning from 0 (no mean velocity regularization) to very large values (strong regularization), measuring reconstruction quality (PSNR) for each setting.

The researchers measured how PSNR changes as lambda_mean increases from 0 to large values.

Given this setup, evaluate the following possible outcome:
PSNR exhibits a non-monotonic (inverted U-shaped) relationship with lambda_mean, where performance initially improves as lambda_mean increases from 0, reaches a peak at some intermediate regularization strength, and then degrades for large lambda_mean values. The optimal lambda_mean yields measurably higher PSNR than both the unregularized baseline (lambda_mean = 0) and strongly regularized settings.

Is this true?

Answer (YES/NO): YES